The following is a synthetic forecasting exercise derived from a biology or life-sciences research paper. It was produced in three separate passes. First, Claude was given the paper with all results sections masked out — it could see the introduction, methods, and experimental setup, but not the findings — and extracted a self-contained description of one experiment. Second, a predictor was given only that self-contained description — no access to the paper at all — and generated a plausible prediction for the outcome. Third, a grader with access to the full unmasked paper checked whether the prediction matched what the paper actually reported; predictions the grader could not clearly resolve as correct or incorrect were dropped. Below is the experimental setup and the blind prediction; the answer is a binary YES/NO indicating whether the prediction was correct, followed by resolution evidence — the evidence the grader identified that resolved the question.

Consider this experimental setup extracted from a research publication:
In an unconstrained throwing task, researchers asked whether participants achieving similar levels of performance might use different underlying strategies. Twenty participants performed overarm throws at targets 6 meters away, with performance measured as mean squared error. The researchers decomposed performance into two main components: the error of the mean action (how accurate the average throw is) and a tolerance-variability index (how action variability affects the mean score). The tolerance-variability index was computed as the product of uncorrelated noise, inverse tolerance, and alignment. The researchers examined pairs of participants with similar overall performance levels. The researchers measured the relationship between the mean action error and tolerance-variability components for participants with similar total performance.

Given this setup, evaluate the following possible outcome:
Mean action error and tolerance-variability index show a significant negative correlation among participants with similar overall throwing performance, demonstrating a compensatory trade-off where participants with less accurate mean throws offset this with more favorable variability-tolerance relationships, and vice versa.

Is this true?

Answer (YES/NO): YES